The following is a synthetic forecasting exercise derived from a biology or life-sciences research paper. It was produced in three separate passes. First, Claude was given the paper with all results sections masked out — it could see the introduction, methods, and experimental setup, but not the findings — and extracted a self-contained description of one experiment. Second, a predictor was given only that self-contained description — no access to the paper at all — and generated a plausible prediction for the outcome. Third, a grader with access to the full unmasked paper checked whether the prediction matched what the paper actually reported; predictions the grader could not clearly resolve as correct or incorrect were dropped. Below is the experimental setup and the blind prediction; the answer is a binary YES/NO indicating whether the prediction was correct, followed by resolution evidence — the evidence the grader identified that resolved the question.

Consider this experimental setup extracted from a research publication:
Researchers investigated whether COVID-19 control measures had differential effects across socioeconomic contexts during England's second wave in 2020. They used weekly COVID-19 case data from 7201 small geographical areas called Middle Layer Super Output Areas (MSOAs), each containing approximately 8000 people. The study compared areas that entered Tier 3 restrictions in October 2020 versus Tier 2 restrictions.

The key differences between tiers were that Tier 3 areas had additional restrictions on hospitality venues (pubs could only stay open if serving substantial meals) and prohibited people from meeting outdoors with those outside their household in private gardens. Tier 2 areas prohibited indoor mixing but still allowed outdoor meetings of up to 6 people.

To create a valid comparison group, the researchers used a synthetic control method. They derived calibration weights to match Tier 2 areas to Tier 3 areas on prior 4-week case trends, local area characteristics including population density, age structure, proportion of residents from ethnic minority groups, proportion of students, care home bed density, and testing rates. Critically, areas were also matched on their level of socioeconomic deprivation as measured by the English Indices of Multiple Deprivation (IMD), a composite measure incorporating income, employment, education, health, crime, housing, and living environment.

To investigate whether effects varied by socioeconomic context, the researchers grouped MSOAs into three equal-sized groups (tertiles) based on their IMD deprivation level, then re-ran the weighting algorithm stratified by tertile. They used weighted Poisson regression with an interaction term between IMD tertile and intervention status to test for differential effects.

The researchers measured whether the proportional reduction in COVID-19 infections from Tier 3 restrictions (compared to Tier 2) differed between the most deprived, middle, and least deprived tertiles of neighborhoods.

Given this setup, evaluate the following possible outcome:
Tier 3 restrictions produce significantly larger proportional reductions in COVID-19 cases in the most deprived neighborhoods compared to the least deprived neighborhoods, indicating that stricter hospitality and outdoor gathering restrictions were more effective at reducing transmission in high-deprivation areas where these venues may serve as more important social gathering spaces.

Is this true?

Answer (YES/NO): NO